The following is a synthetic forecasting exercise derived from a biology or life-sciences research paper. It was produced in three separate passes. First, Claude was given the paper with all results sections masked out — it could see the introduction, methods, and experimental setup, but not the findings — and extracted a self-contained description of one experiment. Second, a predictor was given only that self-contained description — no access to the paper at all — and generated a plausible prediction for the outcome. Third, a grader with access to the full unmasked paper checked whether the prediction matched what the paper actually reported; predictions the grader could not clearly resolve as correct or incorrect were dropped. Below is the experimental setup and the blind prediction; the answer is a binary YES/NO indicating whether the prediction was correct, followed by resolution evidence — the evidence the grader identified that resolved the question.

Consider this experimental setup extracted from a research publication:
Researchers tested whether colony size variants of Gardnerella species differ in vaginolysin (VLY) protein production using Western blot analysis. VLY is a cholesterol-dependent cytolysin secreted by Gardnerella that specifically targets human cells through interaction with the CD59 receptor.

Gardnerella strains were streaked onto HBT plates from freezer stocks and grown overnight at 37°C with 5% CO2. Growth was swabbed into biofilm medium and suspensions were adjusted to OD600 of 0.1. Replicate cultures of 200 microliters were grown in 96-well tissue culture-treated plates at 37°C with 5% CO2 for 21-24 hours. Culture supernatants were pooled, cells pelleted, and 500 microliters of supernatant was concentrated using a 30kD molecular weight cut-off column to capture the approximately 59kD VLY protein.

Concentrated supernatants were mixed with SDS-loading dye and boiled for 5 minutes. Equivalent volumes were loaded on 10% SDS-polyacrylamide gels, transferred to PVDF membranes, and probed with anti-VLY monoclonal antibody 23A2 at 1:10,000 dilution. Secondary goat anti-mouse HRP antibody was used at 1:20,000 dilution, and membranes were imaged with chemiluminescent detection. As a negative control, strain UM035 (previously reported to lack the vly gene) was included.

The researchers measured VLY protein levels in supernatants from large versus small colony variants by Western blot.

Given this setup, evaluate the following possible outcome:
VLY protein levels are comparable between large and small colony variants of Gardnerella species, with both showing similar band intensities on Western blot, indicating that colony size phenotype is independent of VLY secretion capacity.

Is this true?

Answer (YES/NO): NO